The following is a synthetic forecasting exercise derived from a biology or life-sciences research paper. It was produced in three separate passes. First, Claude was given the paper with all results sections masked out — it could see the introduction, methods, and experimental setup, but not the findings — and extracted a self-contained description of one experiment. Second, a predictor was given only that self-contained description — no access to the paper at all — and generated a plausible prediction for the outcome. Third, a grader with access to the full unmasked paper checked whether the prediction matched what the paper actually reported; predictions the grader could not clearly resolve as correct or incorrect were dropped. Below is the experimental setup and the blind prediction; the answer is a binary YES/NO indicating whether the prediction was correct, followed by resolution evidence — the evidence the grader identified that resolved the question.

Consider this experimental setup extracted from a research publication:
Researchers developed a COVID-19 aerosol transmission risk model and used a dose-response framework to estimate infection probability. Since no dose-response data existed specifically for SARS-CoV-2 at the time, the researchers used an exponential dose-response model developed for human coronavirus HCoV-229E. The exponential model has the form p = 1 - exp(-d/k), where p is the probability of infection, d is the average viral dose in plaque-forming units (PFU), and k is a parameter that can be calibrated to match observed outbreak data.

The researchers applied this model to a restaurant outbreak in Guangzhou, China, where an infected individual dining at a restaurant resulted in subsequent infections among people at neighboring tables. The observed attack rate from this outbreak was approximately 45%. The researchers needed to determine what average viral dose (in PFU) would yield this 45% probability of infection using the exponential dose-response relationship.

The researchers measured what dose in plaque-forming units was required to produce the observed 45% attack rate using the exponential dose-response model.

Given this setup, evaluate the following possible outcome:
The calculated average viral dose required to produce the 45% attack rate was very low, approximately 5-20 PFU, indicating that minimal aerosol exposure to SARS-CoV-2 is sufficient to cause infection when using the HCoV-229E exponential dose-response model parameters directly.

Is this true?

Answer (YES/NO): YES